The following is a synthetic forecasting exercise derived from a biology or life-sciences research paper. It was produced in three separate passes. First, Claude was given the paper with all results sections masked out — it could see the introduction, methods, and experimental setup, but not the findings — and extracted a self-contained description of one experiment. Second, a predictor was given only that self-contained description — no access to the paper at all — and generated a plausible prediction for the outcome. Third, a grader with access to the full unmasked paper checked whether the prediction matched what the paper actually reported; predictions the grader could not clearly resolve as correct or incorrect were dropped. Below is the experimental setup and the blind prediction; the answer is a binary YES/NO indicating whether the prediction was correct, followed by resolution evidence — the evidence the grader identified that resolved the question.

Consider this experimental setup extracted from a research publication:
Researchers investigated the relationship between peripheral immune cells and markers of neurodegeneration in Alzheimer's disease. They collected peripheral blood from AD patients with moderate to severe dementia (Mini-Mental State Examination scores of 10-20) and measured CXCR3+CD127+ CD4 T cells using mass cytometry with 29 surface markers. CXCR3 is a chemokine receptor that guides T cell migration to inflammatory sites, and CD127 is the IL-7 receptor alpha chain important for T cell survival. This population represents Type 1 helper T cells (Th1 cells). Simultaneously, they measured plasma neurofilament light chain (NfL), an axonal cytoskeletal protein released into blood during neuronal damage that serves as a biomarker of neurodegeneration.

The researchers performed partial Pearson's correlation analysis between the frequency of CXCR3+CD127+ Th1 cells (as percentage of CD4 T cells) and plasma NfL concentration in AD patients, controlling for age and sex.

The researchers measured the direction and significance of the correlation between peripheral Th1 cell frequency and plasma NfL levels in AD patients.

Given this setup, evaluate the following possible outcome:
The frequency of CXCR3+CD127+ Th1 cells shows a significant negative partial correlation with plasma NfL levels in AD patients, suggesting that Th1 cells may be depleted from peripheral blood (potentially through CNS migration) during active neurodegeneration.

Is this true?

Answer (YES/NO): NO